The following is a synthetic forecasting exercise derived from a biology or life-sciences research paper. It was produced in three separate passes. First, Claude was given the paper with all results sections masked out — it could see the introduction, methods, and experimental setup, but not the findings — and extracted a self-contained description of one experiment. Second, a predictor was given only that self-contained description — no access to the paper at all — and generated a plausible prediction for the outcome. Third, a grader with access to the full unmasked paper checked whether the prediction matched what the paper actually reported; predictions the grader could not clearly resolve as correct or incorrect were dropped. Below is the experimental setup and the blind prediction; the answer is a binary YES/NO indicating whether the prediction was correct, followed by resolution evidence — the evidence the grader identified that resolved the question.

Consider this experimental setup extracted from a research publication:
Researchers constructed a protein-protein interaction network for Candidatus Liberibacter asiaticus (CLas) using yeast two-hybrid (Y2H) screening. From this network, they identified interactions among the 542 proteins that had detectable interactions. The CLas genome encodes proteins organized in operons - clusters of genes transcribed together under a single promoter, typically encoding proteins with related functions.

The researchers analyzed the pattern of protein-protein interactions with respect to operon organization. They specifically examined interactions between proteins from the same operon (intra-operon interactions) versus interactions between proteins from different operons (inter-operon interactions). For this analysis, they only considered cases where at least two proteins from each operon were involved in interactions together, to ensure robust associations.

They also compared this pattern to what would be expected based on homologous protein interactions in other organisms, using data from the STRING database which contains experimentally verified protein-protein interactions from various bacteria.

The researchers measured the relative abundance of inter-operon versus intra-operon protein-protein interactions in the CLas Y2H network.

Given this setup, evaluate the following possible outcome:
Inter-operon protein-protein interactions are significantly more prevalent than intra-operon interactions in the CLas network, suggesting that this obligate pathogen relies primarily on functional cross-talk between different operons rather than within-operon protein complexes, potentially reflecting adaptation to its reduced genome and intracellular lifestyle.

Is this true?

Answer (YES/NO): YES